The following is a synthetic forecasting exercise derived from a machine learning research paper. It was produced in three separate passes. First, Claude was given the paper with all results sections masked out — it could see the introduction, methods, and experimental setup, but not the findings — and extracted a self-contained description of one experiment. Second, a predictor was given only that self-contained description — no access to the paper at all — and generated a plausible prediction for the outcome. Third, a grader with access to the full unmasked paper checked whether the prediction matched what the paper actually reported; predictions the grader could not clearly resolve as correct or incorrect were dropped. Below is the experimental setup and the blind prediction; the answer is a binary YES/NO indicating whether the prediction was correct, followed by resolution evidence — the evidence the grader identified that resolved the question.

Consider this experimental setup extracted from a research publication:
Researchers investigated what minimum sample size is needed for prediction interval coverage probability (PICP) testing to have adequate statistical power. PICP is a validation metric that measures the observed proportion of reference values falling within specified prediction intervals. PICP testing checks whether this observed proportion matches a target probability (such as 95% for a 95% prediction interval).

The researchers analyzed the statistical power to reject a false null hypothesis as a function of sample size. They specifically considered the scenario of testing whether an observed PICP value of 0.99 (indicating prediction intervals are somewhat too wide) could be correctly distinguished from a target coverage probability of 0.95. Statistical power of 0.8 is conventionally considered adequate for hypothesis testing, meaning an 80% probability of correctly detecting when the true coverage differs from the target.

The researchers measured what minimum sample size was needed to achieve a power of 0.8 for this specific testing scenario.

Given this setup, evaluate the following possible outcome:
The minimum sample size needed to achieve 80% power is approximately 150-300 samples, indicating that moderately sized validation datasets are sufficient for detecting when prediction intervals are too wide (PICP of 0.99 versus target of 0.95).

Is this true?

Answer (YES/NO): YES